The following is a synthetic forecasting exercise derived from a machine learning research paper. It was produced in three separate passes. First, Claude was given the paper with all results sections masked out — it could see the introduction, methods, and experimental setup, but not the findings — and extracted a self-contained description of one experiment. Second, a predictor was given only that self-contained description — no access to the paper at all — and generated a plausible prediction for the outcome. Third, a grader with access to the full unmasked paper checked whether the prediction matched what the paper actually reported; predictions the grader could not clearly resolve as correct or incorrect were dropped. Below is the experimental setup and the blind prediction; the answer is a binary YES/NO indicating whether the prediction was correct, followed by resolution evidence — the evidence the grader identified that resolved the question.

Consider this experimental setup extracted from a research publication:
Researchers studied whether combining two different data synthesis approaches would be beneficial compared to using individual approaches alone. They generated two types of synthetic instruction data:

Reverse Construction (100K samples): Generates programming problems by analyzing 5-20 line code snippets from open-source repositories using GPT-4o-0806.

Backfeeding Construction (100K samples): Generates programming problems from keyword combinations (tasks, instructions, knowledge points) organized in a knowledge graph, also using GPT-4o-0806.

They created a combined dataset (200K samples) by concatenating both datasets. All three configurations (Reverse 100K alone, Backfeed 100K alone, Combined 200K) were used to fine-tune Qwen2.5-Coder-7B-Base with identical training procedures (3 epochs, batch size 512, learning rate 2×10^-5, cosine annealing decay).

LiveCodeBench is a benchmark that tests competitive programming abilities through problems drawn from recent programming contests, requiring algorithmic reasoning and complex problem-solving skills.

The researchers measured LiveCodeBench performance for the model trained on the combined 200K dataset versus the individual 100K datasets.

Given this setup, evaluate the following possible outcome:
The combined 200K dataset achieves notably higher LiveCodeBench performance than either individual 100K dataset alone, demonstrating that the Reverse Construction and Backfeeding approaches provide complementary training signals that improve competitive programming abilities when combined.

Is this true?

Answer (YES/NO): YES